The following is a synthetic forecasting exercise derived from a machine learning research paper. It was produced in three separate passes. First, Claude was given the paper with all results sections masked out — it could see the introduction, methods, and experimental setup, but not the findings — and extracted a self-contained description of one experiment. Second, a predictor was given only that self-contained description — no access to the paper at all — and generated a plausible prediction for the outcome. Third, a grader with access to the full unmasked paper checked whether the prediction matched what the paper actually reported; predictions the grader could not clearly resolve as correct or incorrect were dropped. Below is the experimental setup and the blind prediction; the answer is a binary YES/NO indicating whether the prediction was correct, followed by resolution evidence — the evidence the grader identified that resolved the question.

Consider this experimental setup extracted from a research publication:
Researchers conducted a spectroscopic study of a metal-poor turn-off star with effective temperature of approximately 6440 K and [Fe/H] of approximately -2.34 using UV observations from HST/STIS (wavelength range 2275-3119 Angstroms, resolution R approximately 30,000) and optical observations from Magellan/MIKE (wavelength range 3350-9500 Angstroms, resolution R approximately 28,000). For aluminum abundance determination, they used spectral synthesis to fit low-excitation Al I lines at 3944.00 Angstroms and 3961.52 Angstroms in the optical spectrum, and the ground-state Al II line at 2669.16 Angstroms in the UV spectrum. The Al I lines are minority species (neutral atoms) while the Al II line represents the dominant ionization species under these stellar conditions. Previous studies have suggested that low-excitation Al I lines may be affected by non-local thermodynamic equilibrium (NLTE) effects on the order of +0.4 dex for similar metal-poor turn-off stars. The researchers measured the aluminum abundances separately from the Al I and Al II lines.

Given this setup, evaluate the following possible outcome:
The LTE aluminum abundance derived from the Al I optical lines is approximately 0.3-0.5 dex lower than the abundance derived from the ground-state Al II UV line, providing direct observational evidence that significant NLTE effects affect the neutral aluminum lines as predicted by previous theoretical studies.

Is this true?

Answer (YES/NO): NO